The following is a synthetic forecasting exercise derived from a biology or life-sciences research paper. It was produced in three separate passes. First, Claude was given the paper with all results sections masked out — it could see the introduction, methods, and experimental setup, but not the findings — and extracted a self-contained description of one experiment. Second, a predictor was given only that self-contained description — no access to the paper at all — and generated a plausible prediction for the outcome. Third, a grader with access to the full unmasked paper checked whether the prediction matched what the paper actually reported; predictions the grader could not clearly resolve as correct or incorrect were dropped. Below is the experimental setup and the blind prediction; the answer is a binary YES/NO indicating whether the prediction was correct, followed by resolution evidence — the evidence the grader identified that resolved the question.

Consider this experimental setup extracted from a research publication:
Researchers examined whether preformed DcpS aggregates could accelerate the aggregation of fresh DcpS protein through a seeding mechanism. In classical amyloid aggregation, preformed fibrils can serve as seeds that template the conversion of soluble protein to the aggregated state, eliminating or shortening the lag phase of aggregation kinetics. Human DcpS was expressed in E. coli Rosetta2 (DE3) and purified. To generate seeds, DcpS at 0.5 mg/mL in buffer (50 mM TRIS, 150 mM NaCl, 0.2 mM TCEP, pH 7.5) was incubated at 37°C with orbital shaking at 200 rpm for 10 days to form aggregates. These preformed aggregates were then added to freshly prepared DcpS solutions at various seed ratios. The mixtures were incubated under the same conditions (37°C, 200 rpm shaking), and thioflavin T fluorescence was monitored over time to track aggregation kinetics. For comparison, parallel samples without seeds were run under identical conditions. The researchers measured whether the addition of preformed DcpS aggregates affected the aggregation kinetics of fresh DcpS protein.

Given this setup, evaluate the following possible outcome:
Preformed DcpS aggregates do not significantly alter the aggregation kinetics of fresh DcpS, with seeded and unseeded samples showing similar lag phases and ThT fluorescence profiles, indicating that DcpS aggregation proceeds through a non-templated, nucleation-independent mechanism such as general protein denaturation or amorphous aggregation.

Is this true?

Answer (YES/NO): NO